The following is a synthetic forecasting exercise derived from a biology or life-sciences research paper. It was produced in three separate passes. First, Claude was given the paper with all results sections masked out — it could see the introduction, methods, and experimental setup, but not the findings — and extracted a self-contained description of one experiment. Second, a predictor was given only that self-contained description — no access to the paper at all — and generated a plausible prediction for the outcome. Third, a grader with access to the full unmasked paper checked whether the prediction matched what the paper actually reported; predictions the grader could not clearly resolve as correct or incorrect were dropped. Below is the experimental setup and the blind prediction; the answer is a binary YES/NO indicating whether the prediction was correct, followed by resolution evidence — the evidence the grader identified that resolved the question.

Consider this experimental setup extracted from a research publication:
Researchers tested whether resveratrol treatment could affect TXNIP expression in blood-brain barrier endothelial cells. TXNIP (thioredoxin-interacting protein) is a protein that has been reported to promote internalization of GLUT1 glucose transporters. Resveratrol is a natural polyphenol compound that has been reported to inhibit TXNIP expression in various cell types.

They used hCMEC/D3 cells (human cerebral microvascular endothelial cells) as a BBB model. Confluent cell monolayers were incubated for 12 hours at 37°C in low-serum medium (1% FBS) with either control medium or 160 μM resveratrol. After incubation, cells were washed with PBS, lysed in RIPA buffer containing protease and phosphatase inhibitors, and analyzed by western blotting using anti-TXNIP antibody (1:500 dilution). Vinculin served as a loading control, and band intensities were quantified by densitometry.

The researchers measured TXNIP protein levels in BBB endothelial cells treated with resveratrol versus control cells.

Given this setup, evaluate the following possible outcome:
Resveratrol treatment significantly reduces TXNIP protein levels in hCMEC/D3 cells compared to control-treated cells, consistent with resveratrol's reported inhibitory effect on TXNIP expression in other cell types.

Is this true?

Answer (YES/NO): YES